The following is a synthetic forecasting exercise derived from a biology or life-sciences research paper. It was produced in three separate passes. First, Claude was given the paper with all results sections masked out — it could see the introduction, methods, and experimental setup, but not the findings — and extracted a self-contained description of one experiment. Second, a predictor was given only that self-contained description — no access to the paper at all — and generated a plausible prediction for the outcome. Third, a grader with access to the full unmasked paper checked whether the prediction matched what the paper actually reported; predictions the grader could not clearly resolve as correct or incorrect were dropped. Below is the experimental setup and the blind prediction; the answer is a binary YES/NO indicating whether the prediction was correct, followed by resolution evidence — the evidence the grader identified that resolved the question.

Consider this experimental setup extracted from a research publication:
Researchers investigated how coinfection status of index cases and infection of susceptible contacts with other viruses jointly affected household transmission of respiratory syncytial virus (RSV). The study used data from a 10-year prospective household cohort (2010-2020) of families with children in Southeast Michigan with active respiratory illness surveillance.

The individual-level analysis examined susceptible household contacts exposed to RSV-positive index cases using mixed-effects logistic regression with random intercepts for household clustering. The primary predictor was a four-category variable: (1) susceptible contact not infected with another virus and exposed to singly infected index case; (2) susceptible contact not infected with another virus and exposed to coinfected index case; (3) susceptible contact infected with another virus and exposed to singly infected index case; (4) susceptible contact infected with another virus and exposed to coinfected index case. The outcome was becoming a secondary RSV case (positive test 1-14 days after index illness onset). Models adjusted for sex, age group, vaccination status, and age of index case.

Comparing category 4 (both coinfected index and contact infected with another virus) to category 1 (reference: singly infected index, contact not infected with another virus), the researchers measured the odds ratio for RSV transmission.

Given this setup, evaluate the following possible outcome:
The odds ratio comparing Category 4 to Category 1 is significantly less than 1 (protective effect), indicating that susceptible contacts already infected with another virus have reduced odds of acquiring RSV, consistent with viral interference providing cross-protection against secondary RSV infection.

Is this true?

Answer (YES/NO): NO